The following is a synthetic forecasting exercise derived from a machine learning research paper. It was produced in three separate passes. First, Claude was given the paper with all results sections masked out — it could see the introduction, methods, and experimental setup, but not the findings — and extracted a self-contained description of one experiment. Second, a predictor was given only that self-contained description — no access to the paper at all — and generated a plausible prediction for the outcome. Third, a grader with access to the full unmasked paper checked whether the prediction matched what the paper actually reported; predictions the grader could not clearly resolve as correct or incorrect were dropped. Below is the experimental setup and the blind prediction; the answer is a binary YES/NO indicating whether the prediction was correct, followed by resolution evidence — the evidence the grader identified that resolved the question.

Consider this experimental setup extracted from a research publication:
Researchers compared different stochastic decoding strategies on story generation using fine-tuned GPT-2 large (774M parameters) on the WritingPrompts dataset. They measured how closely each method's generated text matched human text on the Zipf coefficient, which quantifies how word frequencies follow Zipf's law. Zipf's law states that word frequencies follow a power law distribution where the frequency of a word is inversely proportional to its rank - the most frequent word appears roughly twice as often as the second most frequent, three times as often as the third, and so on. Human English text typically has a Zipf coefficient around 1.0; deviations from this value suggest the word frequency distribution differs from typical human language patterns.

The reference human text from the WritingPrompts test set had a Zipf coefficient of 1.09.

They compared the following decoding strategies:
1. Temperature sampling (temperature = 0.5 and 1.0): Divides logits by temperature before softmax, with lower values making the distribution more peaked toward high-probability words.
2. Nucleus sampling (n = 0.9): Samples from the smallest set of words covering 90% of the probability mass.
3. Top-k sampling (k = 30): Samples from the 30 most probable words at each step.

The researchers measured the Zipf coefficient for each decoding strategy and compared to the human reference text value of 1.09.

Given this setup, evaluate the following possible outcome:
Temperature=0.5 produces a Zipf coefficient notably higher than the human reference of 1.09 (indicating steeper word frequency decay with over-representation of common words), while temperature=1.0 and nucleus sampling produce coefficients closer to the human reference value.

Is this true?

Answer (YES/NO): NO